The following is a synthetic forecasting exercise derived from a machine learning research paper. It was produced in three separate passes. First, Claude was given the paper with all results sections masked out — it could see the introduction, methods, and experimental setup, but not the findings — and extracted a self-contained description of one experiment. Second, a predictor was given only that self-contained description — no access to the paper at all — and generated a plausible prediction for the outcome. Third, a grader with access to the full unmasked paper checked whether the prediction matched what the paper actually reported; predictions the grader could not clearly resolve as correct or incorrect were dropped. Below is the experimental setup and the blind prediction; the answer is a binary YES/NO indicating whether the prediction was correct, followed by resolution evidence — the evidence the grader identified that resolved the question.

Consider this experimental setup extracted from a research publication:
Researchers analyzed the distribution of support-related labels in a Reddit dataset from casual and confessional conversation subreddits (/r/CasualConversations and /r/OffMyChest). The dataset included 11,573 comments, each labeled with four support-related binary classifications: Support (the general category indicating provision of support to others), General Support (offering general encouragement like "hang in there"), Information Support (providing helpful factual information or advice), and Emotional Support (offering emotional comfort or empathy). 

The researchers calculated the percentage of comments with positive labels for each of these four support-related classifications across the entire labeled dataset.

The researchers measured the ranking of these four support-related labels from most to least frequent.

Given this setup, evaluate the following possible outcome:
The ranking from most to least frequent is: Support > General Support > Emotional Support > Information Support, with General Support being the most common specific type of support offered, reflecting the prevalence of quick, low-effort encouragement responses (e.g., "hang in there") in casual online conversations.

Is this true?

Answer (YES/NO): NO